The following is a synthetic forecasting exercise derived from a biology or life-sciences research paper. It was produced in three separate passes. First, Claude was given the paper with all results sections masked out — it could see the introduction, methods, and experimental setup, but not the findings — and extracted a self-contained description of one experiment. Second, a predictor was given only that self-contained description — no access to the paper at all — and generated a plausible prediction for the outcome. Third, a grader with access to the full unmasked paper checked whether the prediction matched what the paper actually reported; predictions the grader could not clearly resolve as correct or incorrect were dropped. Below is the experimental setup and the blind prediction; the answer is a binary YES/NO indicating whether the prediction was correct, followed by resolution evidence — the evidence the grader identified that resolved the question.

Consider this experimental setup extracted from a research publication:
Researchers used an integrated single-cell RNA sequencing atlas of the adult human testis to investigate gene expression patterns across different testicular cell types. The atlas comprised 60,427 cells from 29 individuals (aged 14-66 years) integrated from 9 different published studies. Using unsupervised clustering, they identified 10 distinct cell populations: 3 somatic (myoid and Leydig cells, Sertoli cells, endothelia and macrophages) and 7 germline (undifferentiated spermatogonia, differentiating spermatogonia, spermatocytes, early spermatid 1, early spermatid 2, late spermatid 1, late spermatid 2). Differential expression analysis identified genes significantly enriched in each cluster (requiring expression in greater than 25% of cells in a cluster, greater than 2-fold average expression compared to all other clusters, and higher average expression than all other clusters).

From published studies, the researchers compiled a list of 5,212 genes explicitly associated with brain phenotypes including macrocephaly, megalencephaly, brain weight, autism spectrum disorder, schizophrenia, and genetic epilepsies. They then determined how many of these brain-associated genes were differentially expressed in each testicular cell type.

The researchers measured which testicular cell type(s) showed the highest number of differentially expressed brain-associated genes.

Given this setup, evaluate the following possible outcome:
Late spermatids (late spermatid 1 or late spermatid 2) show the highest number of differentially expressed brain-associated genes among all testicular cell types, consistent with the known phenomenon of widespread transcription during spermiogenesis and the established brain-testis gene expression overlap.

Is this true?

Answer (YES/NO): NO